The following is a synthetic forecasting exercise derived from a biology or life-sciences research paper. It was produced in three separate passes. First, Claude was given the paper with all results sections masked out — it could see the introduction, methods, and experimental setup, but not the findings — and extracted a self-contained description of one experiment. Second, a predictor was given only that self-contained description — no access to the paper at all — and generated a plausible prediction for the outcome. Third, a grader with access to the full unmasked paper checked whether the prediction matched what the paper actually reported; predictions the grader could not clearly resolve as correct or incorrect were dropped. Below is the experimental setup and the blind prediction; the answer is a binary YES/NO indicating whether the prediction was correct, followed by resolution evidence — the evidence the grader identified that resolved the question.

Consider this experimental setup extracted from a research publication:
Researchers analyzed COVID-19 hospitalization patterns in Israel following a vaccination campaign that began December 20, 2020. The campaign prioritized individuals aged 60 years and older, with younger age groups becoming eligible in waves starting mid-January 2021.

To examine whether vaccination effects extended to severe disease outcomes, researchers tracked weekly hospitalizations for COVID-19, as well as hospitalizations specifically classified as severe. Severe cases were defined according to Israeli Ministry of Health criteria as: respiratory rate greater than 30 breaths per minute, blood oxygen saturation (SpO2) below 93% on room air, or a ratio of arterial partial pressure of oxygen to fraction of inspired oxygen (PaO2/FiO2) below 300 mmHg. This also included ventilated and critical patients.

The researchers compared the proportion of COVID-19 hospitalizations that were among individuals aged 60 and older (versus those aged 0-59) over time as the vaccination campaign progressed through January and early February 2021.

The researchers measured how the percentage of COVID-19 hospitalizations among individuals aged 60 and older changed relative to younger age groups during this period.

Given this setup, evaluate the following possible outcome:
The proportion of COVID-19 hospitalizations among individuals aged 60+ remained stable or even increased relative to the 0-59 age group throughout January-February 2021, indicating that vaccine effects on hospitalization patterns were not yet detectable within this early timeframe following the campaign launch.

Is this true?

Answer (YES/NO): NO